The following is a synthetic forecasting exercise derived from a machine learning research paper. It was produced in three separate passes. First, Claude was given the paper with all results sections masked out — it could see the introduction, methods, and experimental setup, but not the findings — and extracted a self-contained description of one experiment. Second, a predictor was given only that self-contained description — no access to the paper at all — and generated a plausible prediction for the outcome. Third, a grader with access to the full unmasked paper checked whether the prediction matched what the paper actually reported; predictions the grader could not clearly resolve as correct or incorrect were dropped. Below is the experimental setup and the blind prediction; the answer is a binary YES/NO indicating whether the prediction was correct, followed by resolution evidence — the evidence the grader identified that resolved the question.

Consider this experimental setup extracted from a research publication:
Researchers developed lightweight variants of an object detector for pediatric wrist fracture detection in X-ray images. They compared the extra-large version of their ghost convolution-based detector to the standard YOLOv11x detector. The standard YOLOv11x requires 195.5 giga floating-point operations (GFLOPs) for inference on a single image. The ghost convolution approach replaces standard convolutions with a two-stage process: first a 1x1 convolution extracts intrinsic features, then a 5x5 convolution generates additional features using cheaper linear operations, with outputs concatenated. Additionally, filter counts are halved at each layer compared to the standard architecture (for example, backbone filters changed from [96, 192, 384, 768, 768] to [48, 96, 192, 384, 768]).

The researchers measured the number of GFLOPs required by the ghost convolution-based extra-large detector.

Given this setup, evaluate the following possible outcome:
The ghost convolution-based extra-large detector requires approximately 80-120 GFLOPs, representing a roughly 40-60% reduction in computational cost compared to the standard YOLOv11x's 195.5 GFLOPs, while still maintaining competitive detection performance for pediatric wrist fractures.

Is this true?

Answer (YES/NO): NO